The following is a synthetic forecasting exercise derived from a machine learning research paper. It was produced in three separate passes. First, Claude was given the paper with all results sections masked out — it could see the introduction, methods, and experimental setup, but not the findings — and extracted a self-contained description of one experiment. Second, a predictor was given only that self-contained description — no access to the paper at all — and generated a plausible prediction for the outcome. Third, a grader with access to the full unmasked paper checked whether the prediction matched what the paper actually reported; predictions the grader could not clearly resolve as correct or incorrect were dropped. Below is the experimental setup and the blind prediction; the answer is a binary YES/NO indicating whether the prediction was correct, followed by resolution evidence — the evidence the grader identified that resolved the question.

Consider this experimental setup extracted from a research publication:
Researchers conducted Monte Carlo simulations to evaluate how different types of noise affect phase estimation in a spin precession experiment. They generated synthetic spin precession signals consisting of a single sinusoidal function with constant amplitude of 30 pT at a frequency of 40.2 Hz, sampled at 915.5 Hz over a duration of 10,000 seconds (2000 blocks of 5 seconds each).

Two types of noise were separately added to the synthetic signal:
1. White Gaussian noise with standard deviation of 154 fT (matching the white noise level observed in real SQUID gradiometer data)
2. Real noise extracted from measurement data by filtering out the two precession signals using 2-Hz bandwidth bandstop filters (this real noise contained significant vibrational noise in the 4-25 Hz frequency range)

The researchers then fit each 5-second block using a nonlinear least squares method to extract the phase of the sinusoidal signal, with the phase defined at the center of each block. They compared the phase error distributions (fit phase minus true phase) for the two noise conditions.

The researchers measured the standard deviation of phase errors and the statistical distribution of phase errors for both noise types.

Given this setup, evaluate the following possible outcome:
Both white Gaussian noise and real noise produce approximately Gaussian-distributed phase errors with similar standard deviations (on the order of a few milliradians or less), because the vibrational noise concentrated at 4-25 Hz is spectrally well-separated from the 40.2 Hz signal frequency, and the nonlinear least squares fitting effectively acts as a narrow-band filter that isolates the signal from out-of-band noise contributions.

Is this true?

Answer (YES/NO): YES